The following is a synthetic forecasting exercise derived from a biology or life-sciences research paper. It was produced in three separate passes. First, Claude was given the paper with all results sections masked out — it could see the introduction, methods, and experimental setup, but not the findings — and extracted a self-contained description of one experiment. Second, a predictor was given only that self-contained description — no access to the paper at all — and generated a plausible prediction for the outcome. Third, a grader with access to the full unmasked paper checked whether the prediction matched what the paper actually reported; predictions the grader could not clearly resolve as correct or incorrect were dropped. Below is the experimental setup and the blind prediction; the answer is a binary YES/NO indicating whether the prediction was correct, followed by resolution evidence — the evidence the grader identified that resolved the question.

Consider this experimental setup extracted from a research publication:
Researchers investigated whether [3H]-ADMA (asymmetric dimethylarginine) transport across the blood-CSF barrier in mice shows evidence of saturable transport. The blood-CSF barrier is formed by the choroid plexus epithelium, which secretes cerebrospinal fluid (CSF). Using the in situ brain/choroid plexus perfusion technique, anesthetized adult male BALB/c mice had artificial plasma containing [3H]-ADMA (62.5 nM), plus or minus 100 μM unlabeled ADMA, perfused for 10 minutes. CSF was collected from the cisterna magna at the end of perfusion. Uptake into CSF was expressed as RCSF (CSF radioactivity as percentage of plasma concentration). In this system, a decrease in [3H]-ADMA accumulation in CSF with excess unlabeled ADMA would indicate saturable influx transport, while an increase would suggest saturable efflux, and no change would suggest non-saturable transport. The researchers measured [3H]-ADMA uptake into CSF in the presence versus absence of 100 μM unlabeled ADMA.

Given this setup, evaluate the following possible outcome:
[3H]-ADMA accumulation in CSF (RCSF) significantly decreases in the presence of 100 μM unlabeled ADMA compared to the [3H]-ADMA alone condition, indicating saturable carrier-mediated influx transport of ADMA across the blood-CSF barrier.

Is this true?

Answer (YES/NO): YES